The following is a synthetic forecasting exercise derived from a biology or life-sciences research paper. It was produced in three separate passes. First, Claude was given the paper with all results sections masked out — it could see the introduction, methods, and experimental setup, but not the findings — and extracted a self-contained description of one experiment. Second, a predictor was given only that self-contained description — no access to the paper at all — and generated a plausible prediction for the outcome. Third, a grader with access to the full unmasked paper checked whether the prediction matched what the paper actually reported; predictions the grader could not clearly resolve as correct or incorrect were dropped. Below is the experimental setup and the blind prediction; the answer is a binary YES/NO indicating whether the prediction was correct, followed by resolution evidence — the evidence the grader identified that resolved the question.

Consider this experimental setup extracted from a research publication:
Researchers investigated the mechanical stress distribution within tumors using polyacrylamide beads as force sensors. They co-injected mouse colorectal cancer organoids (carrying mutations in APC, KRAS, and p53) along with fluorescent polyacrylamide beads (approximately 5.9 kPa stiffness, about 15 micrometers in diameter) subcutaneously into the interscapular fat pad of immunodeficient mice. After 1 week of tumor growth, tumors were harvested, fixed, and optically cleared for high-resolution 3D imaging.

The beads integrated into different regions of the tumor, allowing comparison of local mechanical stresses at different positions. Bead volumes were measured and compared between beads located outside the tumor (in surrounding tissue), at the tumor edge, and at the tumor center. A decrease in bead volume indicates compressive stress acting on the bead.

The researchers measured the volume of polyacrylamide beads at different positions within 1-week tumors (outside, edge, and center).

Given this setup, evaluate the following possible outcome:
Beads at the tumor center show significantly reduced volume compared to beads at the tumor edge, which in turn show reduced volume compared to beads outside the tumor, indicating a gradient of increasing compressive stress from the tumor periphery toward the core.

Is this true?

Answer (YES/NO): NO